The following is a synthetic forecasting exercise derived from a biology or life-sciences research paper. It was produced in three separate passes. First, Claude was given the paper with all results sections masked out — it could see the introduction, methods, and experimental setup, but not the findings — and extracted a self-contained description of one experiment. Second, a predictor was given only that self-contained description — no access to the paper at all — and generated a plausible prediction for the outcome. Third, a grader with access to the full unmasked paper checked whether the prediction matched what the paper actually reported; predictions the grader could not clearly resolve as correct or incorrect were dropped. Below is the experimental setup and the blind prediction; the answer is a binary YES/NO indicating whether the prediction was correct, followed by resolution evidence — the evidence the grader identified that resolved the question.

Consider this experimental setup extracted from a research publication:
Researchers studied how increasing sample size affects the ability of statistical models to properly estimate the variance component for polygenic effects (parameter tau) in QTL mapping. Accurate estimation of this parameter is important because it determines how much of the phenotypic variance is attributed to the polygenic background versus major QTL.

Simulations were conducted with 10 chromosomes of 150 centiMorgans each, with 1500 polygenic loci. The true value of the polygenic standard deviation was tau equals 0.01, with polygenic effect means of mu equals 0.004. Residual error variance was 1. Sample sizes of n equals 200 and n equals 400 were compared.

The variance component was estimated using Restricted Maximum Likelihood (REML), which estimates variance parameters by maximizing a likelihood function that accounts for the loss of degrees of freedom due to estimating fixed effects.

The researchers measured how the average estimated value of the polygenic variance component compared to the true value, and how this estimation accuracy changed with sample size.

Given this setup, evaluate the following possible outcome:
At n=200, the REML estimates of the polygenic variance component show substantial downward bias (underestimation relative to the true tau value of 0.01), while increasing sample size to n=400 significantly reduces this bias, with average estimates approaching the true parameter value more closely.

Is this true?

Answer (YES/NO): NO